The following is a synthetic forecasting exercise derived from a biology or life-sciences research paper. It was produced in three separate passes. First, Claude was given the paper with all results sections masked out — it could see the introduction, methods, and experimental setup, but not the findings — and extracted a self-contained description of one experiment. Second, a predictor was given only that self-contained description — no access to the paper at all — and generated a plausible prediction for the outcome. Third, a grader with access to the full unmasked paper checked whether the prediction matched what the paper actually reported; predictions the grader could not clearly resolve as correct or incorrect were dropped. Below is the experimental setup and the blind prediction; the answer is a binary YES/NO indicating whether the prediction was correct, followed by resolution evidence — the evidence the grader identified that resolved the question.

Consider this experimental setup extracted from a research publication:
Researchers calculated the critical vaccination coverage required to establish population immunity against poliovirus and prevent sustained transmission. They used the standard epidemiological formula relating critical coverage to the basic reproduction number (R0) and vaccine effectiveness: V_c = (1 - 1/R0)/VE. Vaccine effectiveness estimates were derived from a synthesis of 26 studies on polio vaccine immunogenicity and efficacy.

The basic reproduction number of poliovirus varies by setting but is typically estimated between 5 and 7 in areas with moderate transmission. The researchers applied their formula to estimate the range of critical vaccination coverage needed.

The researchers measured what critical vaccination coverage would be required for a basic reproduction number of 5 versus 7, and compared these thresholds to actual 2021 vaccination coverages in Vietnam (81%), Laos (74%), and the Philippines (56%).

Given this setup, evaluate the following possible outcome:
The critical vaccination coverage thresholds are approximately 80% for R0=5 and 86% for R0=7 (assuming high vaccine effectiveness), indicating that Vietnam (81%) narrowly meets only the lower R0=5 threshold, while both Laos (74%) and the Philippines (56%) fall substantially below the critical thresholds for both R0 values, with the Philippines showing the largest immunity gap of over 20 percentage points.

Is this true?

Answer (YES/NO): NO